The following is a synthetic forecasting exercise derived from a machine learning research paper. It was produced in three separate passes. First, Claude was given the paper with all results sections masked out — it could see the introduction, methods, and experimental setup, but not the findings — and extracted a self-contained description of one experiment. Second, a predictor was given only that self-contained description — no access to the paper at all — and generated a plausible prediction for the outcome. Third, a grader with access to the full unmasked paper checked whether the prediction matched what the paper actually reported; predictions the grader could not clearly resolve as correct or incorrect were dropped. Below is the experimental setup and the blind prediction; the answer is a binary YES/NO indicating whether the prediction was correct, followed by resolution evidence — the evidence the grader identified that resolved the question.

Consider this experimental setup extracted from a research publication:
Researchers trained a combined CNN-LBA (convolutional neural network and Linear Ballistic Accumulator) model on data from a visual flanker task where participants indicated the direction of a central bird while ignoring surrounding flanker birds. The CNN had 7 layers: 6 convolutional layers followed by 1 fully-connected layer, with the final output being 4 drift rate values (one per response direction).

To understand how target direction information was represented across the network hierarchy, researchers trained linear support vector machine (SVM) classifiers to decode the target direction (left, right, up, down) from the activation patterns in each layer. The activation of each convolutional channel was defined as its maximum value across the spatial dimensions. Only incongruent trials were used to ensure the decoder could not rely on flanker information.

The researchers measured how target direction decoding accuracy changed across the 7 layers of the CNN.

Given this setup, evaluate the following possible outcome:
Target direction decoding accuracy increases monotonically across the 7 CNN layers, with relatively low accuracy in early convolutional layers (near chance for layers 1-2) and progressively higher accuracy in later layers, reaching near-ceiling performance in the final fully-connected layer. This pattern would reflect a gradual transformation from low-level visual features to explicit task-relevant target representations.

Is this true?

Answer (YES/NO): NO